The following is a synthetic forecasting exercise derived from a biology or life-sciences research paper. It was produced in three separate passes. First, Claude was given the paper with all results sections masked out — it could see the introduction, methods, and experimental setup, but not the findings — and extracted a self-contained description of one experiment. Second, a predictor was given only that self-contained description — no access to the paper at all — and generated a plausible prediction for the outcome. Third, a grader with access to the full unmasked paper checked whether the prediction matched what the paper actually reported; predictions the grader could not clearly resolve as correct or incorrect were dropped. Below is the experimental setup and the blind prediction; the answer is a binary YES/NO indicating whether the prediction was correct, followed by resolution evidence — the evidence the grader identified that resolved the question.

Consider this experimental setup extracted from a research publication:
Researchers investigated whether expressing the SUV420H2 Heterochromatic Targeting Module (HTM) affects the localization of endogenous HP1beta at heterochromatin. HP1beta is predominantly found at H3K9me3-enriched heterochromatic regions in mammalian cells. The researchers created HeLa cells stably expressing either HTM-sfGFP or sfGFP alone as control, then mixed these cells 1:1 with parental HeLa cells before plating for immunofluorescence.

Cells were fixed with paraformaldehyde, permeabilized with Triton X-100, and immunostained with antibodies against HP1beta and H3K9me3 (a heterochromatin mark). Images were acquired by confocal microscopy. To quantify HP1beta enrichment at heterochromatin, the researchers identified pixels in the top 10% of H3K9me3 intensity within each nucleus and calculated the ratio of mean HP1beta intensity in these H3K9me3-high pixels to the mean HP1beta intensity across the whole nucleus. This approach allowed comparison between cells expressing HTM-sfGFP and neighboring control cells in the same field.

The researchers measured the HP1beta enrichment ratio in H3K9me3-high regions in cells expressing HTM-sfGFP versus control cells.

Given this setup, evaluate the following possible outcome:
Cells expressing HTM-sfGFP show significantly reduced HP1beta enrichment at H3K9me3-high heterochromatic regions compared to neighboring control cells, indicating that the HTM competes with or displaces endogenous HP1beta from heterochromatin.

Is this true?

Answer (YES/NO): NO